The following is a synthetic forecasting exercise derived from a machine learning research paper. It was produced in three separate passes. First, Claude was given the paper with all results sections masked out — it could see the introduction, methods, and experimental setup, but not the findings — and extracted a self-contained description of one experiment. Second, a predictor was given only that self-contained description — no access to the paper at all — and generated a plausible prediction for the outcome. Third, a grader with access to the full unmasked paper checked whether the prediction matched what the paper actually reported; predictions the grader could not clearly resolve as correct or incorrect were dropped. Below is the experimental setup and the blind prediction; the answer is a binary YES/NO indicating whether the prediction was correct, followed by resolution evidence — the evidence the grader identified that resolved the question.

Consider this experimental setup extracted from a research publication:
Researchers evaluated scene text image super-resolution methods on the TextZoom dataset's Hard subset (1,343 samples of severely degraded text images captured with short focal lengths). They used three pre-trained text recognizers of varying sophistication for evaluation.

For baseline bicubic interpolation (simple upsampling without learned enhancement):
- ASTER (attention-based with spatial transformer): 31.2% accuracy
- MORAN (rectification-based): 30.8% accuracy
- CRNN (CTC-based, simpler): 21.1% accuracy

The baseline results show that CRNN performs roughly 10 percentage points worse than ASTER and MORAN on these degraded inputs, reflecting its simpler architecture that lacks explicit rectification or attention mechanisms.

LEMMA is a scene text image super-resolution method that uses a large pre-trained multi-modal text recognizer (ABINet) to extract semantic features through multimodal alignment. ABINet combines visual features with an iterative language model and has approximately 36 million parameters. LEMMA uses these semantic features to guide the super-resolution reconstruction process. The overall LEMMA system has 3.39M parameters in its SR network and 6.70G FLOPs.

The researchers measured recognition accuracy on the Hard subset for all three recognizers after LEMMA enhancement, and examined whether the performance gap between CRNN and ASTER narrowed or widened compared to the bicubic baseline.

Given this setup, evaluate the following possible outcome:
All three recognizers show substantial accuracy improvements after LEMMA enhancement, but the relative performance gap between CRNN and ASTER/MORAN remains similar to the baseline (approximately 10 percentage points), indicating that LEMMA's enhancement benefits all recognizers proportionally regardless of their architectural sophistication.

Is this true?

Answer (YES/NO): NO